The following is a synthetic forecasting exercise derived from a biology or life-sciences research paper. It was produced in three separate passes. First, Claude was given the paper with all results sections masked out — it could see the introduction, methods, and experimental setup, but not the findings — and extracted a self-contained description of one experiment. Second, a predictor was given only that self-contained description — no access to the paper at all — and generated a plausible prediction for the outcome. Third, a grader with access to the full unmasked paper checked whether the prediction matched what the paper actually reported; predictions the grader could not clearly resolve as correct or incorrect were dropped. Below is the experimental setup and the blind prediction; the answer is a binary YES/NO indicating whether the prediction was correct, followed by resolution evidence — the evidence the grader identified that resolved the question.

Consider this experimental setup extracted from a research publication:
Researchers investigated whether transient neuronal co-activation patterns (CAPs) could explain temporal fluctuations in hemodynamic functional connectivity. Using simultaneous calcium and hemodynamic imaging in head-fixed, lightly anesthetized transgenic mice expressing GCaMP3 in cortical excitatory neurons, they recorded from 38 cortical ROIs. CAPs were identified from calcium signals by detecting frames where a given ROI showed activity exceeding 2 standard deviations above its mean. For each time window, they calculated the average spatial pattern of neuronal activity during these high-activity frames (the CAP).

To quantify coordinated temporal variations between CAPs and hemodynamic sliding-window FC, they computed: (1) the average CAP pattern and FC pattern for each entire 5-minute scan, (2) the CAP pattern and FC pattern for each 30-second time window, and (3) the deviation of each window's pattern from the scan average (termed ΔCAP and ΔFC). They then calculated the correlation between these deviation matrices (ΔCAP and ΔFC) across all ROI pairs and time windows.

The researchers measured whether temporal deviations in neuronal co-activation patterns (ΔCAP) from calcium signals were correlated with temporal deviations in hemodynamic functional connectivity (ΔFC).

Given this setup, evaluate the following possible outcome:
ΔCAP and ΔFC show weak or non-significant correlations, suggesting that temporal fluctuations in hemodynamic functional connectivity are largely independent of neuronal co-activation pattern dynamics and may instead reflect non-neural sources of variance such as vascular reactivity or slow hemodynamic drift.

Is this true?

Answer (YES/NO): NO